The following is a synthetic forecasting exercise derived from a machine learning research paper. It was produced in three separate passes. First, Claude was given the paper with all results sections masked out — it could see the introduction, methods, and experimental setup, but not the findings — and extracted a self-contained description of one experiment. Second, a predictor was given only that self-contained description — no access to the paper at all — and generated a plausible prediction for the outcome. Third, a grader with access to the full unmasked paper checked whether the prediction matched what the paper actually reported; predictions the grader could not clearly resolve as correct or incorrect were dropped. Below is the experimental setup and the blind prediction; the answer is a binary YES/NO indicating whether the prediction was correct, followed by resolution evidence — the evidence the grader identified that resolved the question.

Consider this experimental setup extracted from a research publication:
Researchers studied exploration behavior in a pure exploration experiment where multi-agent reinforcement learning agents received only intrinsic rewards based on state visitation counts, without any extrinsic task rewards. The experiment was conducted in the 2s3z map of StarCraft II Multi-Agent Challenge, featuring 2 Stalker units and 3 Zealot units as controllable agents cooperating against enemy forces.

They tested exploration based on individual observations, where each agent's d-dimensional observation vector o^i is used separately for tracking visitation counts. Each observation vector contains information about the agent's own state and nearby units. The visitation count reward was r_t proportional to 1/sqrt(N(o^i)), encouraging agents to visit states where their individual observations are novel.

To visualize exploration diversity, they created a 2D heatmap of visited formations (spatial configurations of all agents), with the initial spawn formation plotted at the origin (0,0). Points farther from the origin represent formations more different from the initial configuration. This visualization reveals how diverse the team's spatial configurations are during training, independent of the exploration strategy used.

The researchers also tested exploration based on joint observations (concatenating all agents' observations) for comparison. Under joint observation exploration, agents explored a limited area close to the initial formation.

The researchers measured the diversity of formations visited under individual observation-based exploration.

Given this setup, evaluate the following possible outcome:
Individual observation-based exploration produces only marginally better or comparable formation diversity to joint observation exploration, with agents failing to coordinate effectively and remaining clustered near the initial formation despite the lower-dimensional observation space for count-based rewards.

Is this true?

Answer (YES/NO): NO